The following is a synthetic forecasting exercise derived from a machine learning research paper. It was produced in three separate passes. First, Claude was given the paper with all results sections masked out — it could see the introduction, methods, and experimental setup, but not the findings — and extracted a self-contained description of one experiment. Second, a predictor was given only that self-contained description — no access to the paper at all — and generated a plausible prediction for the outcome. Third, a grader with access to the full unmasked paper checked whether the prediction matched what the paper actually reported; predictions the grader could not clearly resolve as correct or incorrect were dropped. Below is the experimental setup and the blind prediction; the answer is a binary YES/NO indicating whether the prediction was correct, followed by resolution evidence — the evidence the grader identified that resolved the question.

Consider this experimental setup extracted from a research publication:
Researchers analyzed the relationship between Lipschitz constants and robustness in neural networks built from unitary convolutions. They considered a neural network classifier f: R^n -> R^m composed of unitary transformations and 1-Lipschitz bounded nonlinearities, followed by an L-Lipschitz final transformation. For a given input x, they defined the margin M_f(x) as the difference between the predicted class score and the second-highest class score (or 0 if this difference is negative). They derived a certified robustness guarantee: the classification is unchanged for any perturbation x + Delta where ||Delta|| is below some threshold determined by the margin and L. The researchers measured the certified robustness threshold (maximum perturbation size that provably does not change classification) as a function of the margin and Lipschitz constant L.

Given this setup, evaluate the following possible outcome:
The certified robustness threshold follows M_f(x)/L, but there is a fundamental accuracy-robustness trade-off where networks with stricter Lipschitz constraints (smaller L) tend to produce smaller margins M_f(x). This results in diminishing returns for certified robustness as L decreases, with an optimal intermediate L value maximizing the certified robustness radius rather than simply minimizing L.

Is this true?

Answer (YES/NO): NO